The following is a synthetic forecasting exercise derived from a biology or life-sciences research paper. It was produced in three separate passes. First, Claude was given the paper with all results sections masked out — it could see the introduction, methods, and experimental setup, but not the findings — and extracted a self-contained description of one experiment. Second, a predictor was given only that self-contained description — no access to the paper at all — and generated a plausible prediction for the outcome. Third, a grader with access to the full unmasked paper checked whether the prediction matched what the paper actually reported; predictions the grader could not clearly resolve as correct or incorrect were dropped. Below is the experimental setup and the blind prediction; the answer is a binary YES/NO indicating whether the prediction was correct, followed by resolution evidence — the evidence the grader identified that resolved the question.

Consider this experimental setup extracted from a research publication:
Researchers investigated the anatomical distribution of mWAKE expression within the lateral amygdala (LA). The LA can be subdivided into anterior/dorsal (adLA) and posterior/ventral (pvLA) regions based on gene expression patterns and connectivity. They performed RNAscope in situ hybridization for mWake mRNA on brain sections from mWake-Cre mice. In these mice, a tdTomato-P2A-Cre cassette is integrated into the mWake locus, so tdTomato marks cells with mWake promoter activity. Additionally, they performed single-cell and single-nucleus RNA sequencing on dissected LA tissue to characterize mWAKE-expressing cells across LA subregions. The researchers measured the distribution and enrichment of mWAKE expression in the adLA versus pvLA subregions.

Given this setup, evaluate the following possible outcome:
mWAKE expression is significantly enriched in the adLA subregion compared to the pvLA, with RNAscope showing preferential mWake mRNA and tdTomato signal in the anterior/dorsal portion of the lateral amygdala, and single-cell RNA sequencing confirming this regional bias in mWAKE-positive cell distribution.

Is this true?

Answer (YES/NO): NO